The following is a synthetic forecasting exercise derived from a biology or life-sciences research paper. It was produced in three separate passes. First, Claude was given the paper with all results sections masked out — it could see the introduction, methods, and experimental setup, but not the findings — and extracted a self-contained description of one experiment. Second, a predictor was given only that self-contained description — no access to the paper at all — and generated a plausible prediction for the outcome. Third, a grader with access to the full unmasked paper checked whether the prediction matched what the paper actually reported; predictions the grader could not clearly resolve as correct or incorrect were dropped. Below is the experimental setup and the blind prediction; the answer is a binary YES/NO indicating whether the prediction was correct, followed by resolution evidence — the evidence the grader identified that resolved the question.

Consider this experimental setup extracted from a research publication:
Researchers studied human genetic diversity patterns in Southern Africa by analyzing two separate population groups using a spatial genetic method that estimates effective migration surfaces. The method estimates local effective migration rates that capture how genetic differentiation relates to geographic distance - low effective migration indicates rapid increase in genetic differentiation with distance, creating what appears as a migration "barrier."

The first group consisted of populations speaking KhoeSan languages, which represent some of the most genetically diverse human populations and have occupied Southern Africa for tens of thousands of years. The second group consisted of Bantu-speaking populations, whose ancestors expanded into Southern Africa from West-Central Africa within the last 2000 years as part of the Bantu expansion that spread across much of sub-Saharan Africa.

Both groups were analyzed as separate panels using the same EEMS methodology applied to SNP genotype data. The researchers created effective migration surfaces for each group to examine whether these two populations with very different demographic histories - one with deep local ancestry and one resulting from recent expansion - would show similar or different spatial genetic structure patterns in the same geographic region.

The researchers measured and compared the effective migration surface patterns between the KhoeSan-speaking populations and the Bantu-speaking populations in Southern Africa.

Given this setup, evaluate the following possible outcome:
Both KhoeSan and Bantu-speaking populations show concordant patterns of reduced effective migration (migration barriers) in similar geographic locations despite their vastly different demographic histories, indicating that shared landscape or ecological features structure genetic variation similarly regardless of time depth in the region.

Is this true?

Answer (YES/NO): NO